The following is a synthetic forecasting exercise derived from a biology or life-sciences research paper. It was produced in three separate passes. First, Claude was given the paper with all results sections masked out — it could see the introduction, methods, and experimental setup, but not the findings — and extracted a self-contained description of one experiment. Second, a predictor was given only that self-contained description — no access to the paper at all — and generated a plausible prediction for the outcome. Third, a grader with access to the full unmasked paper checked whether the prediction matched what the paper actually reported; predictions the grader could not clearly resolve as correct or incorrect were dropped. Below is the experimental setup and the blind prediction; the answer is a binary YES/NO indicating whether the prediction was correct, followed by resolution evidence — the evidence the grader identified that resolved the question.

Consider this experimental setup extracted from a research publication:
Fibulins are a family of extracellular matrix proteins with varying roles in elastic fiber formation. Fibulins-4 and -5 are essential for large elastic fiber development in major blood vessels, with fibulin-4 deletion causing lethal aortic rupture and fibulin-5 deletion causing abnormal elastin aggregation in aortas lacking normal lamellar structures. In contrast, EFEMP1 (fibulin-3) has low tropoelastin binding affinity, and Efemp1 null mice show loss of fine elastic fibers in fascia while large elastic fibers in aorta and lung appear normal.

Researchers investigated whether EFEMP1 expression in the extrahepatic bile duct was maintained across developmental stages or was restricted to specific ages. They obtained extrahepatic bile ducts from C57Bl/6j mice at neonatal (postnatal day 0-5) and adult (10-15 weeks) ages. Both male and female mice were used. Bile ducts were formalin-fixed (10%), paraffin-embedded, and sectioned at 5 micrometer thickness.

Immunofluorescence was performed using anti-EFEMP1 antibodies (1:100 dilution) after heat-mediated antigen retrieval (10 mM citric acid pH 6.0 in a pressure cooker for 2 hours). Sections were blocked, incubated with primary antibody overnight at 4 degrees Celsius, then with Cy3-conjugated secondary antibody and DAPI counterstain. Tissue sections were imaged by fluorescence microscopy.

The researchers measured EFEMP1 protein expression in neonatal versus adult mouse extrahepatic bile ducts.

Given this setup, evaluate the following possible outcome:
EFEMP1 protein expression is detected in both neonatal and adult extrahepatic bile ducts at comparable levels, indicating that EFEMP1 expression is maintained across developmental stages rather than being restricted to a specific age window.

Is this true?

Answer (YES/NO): NO